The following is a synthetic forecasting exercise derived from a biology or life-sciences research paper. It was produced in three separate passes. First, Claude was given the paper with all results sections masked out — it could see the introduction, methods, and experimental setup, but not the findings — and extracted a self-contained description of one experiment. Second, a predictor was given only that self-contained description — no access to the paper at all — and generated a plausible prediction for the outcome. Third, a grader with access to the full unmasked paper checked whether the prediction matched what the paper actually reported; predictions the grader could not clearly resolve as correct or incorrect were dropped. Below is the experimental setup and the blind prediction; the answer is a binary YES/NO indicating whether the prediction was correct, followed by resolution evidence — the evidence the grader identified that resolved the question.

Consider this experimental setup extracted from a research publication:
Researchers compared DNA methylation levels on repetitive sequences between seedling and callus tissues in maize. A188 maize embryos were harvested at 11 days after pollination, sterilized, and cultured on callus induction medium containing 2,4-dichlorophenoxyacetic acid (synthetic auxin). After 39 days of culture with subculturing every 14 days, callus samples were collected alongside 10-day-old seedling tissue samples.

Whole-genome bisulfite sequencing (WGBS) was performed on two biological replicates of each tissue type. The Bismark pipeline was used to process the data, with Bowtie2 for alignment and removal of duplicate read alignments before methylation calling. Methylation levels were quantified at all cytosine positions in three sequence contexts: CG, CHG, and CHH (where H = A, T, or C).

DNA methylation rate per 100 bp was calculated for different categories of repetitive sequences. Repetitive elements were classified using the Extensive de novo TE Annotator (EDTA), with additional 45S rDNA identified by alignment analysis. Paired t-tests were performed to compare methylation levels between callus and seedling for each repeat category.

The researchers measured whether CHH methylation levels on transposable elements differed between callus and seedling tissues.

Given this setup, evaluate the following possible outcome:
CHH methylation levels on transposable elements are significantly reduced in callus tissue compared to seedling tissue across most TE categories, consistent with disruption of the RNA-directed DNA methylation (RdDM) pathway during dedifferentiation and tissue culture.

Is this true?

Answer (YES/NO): NO